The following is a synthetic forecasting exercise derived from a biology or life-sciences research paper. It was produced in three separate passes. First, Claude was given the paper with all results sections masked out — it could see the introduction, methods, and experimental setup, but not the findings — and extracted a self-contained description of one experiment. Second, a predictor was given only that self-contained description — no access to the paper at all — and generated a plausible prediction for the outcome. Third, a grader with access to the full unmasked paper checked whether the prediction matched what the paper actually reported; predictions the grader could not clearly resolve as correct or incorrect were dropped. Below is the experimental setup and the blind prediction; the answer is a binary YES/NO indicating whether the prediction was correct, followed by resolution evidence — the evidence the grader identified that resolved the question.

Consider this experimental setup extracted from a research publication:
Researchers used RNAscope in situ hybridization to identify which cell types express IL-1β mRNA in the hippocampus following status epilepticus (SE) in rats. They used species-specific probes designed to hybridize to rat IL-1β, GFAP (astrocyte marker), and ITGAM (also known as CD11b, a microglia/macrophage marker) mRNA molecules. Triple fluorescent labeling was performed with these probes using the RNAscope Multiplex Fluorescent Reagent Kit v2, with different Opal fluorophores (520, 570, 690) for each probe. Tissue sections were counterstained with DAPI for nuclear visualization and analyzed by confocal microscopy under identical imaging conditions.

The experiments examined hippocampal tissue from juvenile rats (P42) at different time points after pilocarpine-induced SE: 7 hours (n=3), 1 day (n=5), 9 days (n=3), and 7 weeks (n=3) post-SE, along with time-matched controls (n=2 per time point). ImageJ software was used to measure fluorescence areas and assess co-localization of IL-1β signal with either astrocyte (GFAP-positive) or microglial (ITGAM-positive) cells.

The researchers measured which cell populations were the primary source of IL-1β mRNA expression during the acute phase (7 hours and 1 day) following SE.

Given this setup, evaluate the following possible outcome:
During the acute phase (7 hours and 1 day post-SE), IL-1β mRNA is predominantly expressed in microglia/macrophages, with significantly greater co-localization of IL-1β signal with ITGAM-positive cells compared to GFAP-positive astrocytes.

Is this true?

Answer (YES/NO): NO